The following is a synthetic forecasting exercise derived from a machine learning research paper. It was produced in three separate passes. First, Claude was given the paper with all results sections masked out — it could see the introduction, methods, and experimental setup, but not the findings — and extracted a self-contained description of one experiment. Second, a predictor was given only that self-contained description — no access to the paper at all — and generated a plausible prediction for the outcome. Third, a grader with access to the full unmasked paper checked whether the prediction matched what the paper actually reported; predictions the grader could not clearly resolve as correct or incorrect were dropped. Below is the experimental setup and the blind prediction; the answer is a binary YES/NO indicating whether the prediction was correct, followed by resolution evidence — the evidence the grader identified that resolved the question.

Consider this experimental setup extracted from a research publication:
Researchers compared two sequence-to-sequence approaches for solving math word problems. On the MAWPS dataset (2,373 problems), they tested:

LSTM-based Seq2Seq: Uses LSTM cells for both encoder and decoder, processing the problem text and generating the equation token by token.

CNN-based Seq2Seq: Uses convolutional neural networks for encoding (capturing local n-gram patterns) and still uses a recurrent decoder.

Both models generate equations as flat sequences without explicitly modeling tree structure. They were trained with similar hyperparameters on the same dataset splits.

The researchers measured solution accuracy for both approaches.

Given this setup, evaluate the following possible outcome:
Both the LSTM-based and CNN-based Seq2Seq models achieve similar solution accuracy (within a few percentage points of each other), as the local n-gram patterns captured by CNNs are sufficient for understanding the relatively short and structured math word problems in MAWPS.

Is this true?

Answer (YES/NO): NO